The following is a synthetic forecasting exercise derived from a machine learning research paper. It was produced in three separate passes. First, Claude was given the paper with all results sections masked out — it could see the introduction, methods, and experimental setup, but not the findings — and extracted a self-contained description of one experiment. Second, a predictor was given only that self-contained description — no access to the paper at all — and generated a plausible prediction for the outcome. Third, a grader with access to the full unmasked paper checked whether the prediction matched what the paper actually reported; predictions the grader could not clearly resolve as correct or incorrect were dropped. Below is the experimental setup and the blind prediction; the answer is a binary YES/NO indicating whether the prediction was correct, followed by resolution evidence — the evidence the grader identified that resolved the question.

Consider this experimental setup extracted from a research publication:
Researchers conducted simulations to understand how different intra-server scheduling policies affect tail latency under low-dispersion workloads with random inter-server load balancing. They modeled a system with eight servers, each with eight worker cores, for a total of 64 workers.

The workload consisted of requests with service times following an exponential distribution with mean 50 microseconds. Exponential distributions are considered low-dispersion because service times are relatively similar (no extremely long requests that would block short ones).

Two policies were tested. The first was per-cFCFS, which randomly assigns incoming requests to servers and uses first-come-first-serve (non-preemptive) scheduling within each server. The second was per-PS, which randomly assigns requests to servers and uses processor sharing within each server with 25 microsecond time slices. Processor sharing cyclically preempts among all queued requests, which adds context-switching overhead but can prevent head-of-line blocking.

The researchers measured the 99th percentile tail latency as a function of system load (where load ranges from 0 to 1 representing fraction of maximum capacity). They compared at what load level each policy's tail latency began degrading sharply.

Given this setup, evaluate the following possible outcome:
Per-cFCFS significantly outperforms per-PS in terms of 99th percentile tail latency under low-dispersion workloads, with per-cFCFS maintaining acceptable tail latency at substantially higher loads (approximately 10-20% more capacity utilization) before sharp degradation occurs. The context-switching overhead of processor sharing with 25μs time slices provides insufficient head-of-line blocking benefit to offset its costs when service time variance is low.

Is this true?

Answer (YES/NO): NO